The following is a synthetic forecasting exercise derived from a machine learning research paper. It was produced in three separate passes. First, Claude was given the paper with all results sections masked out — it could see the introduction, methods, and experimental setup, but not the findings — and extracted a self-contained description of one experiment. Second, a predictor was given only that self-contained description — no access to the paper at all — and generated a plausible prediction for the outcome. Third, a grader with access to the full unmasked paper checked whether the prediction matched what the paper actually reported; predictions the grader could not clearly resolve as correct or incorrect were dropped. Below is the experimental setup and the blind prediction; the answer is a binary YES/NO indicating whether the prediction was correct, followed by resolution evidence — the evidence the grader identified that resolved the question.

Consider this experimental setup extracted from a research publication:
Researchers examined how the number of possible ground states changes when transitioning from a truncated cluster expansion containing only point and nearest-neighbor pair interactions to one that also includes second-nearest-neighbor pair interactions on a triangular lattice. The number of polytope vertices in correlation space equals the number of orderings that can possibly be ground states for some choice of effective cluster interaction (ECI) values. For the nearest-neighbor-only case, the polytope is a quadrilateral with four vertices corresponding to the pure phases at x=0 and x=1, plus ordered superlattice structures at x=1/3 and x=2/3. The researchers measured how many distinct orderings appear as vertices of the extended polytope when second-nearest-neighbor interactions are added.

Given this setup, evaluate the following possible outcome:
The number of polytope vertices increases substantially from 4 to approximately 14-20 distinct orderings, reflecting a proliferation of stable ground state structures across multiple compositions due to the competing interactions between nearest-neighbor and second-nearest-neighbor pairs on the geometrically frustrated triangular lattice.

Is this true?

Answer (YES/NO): NO